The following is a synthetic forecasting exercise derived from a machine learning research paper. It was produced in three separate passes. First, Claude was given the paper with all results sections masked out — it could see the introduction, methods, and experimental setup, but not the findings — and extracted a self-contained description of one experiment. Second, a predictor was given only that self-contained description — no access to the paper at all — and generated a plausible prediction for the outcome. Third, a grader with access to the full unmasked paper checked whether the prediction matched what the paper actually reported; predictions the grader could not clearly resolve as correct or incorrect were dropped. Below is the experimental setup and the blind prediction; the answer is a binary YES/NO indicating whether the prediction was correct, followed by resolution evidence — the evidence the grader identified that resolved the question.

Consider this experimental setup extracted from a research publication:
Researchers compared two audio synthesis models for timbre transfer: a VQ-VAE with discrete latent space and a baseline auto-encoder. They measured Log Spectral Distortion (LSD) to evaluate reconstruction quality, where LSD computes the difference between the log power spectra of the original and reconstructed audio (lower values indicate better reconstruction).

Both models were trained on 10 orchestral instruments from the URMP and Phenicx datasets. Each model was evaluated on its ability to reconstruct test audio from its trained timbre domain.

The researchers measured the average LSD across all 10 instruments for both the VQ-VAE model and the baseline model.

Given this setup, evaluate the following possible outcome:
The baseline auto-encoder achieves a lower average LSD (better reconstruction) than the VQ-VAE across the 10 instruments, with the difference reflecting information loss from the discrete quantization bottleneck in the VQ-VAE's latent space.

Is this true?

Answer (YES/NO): YES